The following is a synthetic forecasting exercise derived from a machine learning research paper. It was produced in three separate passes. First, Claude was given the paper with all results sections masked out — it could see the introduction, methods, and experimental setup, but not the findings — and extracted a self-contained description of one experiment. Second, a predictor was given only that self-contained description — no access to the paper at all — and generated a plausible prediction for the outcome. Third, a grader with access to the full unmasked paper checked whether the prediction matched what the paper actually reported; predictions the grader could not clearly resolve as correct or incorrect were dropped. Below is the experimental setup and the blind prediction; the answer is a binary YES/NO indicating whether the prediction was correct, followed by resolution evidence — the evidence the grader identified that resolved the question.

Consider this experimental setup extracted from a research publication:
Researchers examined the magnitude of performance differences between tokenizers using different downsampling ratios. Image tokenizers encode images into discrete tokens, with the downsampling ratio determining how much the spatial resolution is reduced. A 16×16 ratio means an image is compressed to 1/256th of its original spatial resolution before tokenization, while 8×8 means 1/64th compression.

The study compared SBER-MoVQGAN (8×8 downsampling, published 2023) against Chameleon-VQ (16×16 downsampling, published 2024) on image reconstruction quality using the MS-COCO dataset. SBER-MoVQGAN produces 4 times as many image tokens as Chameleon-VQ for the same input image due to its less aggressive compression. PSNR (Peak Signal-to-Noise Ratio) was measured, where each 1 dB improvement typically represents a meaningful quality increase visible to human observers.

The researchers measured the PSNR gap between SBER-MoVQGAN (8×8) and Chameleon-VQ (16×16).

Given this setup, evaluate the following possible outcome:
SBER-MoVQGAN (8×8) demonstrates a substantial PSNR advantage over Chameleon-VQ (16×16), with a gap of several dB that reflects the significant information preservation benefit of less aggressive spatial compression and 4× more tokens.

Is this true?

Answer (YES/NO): YES